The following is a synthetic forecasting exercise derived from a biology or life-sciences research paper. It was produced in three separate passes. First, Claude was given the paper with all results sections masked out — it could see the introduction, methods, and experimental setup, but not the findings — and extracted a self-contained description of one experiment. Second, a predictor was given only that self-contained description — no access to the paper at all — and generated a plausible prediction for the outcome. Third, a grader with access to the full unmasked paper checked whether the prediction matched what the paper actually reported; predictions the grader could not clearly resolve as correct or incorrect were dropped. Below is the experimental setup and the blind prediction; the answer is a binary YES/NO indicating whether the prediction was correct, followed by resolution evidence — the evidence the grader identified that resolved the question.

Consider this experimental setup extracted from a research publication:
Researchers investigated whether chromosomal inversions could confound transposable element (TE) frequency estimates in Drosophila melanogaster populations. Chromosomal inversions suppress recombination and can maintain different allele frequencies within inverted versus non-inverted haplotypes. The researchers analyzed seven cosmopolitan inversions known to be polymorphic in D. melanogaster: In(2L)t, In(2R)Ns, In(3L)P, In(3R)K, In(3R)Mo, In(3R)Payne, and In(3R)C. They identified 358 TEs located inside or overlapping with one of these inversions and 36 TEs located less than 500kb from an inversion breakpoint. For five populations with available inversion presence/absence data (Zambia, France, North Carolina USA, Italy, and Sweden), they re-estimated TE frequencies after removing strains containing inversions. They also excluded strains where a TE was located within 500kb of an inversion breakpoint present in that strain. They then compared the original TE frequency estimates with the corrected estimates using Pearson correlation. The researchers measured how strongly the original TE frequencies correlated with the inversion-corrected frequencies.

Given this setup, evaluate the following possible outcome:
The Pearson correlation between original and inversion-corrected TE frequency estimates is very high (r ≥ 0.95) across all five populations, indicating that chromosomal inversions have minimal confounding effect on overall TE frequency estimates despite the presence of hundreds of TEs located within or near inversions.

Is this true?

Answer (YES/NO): YES